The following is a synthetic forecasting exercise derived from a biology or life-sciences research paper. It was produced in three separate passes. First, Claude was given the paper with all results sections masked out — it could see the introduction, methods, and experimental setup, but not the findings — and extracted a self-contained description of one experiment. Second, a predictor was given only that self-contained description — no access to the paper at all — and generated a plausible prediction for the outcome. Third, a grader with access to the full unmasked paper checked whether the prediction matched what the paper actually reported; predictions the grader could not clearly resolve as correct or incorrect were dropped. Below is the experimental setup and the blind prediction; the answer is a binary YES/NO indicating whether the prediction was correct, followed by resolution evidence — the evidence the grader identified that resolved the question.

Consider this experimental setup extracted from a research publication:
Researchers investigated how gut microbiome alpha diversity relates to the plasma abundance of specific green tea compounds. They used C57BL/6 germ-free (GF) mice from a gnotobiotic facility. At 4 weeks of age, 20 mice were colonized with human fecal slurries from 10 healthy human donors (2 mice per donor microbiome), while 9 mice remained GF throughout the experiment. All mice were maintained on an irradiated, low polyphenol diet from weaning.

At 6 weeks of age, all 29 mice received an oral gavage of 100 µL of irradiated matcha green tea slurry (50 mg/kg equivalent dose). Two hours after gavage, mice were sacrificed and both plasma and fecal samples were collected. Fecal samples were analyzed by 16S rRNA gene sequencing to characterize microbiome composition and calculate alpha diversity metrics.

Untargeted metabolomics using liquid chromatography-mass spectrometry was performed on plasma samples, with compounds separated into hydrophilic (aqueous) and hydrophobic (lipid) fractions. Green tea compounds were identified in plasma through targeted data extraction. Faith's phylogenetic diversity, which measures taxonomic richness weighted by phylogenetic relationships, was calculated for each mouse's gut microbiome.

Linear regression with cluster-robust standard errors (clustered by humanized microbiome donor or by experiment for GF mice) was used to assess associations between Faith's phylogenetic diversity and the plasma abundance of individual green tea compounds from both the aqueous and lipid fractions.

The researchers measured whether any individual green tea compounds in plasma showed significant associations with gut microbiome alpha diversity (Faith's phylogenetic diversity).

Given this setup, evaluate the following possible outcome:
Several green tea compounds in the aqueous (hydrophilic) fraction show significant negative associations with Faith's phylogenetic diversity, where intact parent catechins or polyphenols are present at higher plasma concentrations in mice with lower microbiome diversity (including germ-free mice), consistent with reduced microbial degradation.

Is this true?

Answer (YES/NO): NO